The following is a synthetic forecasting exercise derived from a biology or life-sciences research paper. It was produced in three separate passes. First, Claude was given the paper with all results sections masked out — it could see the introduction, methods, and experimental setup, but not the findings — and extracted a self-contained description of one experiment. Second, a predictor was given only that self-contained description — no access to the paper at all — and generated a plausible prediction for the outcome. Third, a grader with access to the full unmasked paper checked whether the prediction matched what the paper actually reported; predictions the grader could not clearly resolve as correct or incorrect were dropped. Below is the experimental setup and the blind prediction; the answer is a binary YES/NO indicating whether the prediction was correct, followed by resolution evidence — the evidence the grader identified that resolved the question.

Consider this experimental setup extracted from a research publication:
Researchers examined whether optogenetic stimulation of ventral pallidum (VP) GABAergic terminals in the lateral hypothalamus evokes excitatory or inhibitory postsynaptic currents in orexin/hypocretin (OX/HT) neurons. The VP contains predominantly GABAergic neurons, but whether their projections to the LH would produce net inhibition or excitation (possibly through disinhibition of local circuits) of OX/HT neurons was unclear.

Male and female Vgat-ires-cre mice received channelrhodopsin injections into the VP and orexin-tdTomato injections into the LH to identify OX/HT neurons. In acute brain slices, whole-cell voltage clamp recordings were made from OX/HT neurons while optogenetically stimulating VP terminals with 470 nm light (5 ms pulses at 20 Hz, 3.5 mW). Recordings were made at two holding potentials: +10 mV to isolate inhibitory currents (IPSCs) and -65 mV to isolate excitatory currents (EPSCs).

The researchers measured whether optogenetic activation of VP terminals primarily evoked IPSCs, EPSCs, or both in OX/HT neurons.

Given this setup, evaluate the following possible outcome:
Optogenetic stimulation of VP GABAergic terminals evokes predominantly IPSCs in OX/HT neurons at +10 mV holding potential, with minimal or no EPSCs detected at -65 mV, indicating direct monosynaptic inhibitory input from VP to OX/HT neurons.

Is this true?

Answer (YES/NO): NO